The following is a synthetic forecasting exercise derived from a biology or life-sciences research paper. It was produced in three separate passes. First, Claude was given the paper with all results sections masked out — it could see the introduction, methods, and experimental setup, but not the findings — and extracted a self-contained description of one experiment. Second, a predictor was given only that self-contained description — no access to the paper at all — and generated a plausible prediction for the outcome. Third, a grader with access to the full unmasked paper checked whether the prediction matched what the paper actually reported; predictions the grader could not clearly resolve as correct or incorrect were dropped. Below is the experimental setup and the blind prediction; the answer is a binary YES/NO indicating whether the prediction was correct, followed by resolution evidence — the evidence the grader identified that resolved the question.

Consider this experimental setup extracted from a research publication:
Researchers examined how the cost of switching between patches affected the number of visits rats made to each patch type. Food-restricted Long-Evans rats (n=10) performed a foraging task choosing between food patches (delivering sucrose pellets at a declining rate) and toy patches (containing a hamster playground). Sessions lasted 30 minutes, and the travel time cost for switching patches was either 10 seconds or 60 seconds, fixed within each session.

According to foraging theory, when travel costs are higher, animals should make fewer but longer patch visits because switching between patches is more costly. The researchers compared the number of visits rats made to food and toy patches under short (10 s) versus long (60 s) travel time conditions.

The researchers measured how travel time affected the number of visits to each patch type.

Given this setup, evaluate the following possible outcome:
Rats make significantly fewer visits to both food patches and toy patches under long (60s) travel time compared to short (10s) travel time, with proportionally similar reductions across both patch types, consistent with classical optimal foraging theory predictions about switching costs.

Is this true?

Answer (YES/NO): YES